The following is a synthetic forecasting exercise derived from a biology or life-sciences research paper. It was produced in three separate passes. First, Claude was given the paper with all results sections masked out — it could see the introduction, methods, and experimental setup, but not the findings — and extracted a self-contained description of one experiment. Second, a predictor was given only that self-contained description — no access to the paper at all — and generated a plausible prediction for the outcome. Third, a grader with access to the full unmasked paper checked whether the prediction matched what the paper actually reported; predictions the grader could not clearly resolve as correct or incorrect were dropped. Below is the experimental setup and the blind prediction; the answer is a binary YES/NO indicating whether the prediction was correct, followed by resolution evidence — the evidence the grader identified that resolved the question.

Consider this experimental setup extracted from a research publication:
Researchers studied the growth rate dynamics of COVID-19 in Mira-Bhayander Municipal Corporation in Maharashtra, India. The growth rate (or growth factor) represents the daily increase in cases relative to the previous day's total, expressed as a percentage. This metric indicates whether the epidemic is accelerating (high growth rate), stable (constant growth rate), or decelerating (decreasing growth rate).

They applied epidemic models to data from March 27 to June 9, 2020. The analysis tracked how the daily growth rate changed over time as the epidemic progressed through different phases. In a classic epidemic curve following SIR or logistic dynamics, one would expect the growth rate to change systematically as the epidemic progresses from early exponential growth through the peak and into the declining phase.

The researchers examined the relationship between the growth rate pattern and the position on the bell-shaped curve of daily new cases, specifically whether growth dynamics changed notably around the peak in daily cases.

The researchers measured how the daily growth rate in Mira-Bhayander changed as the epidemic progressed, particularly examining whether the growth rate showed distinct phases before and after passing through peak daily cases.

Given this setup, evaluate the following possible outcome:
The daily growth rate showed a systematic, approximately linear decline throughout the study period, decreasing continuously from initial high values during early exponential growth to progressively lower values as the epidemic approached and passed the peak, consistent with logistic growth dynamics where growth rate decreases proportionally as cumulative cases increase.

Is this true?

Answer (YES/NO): NO